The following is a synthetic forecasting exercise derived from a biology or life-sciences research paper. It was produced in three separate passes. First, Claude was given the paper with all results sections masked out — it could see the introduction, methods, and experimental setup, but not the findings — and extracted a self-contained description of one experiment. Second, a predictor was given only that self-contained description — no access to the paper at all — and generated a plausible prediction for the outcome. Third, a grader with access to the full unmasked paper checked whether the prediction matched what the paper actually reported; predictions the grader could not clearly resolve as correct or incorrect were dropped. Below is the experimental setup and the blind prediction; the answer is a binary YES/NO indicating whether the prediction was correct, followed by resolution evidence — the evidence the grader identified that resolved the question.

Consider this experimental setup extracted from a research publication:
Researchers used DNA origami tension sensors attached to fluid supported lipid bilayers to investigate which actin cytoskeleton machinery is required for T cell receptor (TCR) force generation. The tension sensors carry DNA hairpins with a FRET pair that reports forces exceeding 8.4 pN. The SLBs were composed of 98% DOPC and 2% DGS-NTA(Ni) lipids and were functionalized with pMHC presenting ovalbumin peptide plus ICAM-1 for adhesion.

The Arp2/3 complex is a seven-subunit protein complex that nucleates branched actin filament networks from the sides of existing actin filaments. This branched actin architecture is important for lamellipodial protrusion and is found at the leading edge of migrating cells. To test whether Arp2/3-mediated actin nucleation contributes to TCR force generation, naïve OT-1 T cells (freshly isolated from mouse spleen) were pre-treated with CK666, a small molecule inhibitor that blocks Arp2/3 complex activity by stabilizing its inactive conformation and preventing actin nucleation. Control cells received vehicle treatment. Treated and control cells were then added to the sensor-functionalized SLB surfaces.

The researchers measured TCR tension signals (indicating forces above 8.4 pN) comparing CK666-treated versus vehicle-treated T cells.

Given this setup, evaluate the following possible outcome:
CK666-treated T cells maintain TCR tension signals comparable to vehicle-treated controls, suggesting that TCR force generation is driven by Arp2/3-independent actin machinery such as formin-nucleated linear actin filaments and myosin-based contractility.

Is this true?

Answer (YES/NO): NO